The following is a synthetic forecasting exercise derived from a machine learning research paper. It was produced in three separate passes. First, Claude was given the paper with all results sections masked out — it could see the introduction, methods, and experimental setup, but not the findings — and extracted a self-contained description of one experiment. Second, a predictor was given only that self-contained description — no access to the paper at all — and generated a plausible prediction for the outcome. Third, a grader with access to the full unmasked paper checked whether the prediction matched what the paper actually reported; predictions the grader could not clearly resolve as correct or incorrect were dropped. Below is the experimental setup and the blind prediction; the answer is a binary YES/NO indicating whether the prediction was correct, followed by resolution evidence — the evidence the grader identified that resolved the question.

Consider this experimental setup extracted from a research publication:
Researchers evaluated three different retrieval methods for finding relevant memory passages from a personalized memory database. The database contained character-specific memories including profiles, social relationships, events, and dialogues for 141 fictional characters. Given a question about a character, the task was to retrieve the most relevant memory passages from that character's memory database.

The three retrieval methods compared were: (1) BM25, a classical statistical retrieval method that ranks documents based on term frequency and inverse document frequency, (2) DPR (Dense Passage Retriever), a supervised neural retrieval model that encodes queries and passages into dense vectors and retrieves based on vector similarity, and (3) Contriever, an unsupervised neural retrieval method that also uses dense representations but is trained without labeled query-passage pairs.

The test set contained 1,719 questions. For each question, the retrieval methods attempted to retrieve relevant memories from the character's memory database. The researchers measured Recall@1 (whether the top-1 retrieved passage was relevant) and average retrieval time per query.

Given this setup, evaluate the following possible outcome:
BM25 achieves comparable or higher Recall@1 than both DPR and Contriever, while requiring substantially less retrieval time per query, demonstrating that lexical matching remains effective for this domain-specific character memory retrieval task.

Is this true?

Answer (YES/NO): YES